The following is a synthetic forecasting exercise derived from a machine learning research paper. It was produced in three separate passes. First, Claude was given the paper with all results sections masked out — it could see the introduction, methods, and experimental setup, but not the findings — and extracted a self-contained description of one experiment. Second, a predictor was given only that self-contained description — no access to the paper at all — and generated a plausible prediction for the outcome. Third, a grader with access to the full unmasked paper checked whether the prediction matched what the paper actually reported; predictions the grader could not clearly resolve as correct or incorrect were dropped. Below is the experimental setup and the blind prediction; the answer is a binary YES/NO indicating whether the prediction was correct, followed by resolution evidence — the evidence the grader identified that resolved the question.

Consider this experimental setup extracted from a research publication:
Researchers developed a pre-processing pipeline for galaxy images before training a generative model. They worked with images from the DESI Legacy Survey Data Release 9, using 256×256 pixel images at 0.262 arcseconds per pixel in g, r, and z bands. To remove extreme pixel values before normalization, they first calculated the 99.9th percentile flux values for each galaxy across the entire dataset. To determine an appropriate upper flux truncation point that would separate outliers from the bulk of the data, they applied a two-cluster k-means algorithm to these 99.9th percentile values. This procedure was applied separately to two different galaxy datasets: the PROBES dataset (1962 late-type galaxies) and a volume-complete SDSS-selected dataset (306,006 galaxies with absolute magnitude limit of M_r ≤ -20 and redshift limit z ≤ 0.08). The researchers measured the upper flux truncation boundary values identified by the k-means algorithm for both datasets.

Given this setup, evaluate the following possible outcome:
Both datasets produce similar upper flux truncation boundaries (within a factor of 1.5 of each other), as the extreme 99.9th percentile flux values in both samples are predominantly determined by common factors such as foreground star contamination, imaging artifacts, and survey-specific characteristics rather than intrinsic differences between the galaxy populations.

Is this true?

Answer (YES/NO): YES